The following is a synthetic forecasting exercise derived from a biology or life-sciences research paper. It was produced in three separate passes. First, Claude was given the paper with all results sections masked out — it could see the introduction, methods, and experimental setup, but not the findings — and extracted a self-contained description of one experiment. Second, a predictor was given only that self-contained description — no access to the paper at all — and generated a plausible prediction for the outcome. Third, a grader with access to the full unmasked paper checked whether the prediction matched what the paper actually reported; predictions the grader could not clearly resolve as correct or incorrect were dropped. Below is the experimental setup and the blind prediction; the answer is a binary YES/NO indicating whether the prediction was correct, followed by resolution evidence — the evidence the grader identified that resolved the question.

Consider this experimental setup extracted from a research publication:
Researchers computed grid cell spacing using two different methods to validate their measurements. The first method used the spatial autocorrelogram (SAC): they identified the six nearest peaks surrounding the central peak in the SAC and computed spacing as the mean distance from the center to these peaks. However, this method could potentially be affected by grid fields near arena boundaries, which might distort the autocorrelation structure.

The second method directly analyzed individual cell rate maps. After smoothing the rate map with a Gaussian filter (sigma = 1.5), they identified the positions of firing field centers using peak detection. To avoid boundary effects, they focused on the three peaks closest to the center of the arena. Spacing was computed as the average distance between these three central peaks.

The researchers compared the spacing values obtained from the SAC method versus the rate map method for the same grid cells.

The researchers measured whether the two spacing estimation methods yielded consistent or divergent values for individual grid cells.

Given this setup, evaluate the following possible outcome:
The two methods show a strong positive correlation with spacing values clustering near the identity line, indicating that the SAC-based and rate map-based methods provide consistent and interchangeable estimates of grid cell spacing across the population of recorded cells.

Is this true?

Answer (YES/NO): NO